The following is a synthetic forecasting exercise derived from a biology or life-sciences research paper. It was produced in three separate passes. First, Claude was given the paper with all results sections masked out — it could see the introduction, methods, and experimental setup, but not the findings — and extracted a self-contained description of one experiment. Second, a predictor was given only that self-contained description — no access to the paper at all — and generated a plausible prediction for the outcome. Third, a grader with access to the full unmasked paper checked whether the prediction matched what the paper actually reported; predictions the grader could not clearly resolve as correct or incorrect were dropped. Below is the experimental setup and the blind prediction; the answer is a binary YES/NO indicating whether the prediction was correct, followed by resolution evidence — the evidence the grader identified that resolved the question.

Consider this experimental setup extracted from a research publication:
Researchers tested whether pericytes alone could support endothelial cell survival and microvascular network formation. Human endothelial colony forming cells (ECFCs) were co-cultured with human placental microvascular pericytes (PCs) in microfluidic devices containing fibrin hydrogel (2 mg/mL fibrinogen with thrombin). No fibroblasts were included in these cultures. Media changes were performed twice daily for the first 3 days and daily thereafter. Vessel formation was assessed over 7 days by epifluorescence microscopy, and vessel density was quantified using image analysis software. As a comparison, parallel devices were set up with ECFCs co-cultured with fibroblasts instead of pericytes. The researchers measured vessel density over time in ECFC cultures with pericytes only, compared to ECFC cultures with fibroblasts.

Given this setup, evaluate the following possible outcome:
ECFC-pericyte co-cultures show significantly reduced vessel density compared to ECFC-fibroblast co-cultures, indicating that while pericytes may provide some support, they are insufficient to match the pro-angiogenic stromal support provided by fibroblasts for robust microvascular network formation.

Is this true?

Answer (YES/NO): NO